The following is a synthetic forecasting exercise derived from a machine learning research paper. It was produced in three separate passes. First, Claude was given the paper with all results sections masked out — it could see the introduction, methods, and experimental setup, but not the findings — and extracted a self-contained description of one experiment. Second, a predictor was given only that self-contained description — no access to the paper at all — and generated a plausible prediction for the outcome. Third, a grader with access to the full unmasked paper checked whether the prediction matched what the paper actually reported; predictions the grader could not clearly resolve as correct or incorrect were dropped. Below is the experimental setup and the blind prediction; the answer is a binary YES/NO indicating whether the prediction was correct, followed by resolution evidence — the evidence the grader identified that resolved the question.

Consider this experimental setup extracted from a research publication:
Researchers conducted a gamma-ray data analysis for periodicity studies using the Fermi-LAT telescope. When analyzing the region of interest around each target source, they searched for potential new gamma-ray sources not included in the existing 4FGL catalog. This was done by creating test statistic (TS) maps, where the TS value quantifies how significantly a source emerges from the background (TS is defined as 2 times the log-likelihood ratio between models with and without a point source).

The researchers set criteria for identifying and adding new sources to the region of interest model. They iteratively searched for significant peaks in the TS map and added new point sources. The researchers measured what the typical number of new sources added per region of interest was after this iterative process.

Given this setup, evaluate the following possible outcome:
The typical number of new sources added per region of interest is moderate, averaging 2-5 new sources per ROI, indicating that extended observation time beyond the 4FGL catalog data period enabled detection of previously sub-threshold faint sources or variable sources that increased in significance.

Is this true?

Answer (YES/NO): NO